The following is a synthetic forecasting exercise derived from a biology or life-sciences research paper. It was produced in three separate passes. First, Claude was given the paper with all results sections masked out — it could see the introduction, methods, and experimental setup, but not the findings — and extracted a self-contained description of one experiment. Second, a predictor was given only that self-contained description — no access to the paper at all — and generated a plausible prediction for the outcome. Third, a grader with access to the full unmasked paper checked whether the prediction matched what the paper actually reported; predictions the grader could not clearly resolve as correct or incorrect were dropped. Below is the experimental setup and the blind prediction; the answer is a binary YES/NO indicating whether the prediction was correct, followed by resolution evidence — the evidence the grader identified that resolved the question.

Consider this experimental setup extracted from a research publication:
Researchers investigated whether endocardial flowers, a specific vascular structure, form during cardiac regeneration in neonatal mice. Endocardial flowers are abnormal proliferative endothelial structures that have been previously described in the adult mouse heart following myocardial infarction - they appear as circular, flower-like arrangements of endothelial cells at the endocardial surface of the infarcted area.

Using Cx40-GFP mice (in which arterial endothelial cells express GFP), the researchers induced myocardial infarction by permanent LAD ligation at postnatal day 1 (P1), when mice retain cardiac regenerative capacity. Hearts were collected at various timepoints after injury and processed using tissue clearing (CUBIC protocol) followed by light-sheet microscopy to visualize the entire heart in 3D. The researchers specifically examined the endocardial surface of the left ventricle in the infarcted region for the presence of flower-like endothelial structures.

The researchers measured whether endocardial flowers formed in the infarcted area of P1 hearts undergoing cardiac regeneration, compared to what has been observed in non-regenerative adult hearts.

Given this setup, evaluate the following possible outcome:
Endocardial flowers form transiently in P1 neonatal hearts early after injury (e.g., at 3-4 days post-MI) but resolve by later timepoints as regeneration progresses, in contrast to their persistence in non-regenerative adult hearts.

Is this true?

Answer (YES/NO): NO